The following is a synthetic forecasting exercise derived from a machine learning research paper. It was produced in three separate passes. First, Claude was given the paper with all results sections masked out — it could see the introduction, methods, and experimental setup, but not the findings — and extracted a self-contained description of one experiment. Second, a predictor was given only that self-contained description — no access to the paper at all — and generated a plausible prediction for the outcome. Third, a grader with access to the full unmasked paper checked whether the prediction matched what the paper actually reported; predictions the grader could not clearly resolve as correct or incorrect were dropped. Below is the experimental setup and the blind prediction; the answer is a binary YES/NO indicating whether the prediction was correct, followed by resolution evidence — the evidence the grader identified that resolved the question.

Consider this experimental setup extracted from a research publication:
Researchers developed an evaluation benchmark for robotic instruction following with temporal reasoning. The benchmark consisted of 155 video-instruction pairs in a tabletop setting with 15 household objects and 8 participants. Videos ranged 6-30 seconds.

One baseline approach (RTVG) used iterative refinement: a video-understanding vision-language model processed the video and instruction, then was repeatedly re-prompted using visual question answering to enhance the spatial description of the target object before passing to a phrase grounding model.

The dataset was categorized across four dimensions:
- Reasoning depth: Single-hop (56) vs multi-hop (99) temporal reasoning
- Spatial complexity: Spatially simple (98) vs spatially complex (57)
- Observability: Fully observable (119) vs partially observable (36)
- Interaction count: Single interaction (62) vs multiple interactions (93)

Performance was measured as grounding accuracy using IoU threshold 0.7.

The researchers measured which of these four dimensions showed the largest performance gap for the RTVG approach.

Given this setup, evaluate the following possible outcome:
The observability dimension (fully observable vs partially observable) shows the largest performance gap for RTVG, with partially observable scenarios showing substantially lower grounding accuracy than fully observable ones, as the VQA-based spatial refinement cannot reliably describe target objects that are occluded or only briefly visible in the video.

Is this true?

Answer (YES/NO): NO